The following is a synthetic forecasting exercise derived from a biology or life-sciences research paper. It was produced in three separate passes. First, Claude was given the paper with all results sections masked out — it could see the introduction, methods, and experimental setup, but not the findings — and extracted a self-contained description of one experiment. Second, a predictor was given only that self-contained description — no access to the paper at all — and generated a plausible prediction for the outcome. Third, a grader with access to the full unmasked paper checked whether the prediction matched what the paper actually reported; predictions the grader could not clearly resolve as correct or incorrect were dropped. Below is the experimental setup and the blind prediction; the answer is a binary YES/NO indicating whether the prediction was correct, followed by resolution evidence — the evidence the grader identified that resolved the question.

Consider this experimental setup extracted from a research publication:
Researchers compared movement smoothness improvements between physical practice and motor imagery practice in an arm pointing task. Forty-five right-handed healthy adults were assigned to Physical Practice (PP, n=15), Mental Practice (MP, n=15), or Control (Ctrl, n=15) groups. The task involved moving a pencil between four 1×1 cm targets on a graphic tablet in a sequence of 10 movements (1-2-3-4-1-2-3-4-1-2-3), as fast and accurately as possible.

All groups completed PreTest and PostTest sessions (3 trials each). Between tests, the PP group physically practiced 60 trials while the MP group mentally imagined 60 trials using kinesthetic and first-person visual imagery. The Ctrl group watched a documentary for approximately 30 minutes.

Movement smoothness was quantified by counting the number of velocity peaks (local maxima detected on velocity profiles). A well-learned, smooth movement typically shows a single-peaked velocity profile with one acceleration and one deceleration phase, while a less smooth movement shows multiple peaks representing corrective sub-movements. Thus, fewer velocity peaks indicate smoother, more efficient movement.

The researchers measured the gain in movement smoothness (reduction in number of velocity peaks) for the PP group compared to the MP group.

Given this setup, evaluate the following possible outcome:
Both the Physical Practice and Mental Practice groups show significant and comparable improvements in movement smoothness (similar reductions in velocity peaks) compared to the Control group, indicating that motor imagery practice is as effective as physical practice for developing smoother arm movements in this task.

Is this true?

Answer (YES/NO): NO